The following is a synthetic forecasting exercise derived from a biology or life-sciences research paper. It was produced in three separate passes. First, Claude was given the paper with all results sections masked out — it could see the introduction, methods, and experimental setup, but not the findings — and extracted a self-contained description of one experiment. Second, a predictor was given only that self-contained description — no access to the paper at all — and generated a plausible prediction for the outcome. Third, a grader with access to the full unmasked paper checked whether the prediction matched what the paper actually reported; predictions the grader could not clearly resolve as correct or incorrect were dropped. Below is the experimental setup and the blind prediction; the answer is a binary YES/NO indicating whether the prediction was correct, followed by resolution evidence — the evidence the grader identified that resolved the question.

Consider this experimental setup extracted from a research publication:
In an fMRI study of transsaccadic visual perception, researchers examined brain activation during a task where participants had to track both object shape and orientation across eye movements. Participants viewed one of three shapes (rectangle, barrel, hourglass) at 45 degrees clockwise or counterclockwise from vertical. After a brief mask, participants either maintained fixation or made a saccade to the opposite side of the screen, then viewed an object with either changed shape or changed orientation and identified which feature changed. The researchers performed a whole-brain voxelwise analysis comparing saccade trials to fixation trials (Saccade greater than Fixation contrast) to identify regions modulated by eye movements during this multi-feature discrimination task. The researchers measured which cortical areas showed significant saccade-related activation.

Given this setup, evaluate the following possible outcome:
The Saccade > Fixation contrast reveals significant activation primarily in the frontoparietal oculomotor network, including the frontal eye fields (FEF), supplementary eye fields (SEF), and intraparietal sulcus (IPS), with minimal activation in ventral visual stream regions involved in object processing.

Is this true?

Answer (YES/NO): NO